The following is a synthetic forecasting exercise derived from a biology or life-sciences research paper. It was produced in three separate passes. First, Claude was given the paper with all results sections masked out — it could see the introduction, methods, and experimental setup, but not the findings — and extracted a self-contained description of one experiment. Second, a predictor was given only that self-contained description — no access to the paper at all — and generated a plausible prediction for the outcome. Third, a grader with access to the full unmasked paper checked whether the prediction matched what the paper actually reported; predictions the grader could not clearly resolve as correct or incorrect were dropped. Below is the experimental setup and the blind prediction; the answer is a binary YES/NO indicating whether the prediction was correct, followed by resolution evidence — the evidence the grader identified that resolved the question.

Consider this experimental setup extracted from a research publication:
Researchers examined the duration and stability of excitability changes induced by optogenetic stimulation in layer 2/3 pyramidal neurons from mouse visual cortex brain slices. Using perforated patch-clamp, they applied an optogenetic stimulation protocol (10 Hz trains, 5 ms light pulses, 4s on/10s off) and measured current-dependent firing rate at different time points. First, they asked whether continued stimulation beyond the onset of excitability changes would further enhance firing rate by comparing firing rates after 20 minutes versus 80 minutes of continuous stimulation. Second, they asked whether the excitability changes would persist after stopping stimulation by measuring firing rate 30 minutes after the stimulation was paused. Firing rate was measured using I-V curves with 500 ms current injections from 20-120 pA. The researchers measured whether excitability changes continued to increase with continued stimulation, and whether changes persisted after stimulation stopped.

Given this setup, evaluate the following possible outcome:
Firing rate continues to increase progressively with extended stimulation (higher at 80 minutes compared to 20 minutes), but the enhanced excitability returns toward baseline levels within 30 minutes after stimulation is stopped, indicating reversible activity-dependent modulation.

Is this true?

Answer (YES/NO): NO